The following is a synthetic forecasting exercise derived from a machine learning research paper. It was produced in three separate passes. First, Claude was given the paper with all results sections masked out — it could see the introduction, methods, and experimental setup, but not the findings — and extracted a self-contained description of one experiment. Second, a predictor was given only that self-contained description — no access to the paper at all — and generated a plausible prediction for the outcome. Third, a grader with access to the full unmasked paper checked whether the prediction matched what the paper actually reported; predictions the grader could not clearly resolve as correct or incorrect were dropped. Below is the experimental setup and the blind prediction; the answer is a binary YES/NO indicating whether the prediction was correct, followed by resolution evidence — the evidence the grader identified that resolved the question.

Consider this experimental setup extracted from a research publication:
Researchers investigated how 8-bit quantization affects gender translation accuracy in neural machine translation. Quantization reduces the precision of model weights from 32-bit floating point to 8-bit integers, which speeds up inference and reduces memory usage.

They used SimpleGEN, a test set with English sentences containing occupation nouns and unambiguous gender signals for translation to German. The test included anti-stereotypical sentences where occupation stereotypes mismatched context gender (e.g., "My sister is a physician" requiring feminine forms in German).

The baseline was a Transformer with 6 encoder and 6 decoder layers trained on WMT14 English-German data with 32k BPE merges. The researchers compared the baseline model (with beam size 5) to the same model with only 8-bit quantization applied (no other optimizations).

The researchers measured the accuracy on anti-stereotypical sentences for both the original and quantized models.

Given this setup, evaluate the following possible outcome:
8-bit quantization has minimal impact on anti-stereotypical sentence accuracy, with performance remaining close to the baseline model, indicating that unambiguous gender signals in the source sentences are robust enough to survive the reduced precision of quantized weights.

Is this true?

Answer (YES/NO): NO